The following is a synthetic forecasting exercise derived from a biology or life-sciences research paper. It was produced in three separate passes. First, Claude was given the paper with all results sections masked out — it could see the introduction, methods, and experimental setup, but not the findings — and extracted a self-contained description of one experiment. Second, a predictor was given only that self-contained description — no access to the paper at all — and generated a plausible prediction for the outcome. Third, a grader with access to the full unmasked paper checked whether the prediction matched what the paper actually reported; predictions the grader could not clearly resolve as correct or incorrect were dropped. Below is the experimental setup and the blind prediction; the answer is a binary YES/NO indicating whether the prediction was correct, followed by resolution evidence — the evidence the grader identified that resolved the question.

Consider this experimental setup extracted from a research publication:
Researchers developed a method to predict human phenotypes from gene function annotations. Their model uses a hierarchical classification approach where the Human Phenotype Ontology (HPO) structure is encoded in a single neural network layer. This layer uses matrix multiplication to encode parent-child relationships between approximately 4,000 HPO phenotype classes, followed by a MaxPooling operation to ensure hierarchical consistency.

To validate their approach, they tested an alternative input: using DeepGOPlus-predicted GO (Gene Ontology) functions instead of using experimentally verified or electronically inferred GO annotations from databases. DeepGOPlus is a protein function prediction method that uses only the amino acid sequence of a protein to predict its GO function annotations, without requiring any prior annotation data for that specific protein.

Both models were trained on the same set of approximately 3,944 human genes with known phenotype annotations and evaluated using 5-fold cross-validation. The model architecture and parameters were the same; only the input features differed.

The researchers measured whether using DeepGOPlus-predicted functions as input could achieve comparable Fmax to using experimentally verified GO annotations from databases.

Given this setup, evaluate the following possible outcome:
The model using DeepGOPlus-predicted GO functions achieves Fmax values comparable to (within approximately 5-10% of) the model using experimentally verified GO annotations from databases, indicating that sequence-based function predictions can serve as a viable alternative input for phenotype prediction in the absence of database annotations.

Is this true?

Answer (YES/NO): YES